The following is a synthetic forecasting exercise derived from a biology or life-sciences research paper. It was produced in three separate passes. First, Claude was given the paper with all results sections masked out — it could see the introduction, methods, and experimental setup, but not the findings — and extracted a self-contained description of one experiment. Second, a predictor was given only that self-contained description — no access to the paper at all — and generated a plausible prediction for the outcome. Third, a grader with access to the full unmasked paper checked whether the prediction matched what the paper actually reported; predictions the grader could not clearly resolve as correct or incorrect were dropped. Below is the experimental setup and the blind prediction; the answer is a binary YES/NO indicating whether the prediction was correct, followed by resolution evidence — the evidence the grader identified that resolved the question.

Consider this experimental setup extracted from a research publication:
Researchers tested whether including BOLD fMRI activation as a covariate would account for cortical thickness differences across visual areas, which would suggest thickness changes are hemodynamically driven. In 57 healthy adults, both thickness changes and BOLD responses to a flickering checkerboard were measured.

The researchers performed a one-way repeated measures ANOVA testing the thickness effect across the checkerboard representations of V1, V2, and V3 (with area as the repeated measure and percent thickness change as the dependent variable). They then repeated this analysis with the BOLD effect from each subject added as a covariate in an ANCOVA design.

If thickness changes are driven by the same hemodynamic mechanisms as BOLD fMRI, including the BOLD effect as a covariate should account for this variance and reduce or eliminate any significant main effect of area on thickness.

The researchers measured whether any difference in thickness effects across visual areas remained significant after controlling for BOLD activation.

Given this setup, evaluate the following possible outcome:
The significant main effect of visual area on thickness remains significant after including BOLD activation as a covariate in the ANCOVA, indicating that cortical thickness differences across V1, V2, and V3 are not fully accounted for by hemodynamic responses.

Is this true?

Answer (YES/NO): YES